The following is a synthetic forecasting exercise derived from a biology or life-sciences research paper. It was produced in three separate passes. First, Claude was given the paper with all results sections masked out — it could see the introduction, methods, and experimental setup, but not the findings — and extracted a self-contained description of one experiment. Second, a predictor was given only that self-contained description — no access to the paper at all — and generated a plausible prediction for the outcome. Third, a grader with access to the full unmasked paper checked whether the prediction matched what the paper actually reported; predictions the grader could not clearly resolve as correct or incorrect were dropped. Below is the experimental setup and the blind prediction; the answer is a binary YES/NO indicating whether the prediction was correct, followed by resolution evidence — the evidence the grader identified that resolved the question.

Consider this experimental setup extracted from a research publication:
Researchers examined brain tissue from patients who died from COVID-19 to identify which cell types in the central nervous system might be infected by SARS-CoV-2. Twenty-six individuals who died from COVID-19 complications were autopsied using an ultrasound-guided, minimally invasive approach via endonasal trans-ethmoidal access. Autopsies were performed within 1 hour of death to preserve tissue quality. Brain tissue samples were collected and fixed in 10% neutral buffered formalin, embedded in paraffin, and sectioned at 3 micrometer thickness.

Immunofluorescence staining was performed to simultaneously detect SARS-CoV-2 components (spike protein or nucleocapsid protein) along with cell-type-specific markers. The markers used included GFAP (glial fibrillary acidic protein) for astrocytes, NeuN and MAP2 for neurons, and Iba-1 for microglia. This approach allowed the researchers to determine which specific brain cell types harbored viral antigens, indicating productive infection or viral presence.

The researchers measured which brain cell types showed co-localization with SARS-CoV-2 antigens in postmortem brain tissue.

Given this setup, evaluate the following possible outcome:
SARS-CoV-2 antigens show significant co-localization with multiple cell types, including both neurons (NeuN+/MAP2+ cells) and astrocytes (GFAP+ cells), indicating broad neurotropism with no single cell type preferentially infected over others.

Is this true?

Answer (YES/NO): NO